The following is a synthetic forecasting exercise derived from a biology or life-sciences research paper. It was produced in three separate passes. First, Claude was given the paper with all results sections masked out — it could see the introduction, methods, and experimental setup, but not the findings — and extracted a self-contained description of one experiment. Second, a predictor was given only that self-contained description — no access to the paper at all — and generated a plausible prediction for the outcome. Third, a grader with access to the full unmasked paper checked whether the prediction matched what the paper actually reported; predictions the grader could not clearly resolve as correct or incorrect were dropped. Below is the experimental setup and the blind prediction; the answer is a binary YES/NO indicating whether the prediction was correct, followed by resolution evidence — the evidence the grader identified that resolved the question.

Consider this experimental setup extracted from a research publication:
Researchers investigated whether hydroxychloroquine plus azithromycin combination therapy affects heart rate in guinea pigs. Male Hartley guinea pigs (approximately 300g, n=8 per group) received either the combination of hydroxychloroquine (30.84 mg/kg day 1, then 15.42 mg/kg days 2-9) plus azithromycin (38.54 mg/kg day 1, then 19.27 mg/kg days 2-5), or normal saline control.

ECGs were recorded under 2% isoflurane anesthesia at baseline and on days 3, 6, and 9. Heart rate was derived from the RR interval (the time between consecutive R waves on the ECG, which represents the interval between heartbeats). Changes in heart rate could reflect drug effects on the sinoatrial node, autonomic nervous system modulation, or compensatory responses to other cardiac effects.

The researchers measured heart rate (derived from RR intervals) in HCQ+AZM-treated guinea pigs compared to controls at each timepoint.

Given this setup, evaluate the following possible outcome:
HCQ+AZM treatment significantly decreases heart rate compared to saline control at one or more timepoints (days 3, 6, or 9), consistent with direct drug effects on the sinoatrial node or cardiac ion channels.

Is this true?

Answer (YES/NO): YES